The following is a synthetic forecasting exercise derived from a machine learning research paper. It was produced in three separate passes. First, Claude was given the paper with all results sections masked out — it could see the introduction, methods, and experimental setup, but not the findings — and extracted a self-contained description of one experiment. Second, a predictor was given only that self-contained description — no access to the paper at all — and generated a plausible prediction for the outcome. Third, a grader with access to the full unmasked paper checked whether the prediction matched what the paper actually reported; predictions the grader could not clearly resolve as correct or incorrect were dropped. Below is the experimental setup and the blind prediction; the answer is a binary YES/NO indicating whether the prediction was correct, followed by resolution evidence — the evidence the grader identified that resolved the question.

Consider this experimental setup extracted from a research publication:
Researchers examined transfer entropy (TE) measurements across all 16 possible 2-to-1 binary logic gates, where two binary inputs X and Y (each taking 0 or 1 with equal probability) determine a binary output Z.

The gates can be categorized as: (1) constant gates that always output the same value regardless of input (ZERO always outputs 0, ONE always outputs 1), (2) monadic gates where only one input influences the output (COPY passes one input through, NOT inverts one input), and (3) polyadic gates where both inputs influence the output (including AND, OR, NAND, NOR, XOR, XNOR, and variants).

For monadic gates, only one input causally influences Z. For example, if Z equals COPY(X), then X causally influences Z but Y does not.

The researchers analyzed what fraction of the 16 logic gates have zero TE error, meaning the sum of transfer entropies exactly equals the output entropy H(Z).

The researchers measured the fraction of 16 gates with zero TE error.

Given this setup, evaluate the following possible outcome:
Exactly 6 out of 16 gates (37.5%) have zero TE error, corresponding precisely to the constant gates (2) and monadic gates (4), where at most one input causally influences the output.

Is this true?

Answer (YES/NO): YES